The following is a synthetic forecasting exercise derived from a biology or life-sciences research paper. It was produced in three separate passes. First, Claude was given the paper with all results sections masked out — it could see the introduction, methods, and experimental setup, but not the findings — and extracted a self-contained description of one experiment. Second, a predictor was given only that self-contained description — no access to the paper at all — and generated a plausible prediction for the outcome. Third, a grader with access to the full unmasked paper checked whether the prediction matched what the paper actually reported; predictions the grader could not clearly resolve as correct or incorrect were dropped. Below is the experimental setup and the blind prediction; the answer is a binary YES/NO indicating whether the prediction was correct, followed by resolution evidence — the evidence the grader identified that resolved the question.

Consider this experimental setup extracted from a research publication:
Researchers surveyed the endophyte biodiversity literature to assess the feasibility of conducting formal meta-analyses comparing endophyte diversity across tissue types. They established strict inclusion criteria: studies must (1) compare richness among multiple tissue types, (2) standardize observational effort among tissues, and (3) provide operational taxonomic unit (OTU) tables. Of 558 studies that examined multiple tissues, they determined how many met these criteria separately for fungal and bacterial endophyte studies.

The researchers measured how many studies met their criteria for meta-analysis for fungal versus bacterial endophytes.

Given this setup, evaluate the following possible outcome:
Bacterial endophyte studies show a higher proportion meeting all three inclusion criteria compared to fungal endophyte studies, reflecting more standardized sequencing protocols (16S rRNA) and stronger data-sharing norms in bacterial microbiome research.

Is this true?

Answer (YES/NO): NO